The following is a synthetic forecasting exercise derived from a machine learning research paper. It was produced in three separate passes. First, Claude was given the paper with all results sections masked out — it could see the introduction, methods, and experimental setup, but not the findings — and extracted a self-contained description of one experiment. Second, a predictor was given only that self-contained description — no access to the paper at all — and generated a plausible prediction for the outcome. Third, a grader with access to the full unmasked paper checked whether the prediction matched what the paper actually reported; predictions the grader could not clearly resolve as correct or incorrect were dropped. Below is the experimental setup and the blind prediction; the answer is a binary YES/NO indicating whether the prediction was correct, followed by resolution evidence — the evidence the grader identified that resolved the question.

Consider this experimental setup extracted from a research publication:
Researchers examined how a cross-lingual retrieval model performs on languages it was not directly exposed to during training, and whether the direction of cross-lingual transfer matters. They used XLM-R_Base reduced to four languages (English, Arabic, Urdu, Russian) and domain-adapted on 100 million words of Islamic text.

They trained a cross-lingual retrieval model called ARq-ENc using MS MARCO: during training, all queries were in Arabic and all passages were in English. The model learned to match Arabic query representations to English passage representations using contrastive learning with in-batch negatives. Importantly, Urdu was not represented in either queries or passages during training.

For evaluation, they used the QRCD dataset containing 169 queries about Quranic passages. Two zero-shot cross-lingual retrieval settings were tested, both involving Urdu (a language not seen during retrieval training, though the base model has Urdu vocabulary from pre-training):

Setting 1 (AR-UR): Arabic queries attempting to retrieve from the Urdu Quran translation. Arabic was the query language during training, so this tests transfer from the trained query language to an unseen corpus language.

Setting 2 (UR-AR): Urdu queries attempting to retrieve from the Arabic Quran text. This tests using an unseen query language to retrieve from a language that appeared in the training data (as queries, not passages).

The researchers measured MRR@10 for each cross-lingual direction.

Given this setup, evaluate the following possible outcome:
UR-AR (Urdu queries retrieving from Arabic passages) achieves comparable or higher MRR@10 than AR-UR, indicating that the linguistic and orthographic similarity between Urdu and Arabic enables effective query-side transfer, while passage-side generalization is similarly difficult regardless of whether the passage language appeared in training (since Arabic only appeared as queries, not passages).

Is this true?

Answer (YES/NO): NO